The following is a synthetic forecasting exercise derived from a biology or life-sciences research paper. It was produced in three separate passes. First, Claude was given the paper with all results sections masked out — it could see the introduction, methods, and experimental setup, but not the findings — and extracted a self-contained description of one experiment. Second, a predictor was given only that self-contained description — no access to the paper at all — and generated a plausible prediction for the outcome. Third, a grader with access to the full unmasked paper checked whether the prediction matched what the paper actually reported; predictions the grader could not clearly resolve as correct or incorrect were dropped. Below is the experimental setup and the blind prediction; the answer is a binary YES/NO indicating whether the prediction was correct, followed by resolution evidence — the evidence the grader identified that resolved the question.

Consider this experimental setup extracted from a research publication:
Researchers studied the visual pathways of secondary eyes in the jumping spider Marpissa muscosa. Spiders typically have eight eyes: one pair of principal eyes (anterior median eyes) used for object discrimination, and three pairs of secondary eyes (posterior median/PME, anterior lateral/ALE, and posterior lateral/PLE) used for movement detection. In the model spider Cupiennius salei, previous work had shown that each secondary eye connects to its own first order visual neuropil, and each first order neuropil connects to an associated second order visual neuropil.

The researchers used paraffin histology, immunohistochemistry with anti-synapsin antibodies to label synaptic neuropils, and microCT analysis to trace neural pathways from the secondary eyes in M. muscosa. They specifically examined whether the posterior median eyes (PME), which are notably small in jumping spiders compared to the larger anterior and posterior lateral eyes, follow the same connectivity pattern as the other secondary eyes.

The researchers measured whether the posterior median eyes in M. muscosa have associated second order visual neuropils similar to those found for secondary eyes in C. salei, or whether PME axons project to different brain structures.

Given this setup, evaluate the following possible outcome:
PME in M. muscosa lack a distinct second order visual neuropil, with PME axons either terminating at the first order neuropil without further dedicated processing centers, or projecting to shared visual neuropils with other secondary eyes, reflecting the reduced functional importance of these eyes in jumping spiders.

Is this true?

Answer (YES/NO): YES